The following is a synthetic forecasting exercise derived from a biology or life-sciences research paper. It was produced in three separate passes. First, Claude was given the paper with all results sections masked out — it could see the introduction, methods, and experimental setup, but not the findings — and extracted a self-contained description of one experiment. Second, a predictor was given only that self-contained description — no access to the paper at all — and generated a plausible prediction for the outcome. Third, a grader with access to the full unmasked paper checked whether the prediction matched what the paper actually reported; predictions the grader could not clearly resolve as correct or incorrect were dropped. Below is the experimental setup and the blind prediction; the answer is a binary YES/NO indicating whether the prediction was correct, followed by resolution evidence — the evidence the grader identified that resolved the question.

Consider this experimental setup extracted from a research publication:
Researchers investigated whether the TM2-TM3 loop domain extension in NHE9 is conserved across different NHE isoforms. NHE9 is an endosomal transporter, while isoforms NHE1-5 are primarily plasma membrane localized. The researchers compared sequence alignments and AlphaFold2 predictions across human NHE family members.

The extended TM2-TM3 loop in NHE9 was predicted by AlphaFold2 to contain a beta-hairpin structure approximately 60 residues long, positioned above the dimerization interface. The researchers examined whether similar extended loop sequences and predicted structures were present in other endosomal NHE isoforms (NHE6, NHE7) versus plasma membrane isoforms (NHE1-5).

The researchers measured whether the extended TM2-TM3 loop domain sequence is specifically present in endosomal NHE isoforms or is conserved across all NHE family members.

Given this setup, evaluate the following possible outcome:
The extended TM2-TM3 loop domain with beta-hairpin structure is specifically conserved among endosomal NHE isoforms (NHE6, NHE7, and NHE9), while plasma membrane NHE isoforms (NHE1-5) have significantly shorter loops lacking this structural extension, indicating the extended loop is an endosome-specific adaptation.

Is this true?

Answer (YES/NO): YES